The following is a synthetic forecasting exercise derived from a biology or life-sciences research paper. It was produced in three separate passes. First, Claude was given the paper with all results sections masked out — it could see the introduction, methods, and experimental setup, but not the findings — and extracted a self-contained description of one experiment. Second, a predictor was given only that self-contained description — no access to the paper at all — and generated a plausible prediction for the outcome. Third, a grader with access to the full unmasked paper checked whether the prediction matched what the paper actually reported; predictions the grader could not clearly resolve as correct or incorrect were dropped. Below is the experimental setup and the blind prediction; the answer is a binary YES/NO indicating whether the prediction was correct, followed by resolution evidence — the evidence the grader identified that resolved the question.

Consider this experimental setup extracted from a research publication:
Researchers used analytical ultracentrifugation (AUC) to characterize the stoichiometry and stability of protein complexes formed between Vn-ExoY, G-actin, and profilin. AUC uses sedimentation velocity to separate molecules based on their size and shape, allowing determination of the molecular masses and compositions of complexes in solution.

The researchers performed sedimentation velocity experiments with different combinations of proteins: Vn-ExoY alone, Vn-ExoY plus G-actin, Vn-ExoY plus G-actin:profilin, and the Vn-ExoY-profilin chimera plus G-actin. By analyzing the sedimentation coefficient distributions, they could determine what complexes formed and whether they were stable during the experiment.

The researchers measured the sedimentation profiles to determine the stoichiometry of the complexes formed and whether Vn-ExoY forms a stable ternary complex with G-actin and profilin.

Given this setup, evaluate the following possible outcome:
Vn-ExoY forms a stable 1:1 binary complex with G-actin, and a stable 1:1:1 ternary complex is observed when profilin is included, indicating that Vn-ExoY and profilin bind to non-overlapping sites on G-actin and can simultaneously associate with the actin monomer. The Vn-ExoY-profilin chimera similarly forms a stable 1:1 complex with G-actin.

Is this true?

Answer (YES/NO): YES